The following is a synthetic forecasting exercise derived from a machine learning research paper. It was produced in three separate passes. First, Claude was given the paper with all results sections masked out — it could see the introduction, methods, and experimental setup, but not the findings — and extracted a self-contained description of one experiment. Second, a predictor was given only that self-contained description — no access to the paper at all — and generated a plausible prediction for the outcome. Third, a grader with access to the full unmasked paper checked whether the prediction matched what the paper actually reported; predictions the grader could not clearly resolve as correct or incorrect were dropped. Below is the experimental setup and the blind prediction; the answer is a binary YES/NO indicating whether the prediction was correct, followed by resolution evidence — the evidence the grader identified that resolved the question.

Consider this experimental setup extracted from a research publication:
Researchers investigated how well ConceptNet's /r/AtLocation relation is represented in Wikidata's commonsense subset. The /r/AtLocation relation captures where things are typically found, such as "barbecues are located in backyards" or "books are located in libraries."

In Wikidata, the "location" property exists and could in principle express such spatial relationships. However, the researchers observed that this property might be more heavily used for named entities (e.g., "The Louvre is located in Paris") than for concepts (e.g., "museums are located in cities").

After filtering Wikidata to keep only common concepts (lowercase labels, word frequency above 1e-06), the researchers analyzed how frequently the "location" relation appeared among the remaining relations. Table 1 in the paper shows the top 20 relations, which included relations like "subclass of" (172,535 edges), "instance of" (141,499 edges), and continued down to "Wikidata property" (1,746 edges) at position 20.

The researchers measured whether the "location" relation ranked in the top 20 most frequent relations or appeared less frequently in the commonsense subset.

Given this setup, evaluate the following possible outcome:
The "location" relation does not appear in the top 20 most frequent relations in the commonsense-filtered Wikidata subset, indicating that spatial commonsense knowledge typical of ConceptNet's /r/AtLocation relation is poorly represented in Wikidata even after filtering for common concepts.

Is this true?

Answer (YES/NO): YES